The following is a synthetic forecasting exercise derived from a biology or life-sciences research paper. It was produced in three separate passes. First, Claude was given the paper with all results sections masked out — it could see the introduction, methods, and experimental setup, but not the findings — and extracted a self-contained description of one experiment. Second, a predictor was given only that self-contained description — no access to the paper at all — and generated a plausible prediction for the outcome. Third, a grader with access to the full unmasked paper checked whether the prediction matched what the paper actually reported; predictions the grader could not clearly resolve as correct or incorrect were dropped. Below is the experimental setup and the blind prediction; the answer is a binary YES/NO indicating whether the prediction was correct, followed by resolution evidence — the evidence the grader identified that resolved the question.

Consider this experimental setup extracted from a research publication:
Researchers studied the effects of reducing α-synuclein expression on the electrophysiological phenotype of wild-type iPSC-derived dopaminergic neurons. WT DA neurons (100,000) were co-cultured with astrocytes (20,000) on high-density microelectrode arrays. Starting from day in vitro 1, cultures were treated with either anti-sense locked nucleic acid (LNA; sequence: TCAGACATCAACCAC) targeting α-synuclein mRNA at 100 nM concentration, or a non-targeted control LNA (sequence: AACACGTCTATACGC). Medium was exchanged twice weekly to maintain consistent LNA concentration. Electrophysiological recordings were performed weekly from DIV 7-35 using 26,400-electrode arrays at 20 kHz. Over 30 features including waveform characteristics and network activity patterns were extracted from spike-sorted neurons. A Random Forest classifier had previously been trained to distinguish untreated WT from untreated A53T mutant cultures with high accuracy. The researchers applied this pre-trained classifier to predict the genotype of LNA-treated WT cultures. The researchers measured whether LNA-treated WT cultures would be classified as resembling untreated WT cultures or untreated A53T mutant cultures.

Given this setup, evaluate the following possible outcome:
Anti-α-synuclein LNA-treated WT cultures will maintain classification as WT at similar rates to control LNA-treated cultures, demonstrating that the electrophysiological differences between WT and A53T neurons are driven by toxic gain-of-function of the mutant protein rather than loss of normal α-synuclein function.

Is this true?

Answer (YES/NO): NO